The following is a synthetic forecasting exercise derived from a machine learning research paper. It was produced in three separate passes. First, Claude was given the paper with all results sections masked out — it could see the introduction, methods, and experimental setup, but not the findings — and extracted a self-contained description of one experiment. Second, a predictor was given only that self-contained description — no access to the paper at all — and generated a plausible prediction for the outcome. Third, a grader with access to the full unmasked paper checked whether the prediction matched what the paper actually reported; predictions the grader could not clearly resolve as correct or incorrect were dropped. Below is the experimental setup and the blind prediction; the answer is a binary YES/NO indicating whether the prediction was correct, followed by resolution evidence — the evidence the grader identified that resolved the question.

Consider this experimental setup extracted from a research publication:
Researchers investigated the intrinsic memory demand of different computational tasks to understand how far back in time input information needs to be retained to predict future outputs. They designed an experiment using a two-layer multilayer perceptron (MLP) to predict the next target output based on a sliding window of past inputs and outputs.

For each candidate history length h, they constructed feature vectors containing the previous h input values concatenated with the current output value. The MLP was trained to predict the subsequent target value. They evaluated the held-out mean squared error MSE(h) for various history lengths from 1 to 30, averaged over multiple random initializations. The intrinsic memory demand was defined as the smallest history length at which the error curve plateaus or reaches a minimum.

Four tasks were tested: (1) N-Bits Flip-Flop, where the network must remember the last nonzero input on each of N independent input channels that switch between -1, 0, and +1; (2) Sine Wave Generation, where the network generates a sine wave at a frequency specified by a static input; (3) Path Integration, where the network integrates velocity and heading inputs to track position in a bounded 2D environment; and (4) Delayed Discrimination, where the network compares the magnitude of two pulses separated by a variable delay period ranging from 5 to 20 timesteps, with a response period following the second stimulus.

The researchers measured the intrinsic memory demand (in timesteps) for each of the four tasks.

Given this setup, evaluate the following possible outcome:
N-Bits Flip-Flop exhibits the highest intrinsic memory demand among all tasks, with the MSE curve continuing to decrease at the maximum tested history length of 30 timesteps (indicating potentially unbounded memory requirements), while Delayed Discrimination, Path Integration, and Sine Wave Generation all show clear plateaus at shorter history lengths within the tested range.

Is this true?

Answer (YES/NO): NO